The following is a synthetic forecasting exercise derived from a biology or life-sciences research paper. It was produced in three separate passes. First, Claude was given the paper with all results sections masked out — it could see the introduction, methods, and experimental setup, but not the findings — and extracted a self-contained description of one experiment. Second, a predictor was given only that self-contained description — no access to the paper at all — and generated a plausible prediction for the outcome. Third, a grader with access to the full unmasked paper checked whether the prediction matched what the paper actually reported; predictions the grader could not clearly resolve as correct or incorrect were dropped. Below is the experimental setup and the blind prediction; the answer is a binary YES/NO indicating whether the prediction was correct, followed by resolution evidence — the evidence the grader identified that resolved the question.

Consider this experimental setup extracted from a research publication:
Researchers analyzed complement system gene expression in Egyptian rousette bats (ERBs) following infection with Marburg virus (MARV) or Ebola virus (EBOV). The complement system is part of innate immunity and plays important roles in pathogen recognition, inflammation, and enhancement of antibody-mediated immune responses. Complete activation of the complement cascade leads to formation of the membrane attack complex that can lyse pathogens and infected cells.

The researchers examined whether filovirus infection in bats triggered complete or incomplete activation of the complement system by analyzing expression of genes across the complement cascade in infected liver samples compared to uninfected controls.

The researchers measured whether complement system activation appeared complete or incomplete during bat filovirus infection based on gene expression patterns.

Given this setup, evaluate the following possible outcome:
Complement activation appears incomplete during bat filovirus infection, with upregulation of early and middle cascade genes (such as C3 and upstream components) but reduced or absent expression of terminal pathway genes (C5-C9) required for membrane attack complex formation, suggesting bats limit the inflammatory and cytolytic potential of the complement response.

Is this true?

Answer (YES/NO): NO